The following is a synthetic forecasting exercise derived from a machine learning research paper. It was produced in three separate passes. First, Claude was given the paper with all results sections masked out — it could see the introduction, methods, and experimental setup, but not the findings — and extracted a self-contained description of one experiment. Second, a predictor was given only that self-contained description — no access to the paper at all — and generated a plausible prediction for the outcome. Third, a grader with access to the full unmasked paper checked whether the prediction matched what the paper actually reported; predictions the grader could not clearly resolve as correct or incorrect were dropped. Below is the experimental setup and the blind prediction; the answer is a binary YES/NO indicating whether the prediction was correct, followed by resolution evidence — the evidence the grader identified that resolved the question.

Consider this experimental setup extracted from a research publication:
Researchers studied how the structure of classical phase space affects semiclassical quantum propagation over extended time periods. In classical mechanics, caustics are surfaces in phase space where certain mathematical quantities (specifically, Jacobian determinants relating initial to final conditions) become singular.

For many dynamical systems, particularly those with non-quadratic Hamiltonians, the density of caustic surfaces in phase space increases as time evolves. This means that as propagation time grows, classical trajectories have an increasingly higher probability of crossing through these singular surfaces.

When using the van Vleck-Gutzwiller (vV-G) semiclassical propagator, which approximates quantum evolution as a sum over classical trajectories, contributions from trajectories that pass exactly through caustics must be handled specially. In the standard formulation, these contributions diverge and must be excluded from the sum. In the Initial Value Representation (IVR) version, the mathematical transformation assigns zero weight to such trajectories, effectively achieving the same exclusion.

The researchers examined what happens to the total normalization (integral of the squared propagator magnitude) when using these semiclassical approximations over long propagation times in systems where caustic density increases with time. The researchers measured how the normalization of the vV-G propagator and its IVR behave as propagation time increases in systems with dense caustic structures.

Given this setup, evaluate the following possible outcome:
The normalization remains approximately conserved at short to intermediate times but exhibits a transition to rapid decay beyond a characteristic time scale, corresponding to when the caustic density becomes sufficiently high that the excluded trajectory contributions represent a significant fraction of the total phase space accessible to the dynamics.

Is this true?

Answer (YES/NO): NO